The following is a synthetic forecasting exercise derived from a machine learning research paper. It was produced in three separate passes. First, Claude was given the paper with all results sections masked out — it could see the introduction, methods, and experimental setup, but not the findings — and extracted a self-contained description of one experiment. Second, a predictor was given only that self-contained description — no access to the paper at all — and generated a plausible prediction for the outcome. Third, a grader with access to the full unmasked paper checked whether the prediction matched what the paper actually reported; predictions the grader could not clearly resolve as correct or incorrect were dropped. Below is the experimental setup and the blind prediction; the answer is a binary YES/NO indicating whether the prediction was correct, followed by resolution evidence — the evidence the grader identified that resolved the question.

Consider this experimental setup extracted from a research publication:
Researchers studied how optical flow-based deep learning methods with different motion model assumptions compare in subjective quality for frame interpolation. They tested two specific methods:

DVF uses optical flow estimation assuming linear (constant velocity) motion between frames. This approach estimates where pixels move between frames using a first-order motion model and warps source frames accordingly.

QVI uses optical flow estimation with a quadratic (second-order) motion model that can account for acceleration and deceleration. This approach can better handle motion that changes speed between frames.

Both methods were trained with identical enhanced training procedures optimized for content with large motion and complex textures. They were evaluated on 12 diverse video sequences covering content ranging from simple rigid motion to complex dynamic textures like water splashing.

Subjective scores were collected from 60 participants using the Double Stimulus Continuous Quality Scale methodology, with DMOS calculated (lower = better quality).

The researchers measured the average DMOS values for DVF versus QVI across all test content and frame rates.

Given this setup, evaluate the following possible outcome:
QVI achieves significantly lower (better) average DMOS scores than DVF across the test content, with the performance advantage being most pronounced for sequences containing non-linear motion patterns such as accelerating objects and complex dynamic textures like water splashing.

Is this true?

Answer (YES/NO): NO